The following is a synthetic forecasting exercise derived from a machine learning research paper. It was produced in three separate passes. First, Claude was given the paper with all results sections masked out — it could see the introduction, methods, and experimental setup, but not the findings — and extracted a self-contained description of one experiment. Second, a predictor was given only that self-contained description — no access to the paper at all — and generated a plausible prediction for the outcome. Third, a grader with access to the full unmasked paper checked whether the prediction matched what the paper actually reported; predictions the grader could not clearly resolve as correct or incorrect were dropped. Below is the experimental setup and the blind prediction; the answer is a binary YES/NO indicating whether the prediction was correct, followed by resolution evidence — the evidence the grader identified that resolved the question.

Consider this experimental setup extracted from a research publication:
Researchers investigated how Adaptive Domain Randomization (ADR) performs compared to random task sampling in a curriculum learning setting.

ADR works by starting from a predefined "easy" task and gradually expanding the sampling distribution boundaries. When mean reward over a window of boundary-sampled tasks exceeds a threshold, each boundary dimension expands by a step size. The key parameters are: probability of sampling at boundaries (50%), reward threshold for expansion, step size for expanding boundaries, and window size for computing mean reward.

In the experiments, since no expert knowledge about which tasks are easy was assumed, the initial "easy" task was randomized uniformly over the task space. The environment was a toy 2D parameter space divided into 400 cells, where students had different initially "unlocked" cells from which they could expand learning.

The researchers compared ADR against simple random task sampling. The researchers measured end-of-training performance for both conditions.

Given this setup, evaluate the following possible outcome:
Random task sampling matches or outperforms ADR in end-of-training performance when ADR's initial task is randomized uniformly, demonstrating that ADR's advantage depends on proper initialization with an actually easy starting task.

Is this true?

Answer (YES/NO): NO